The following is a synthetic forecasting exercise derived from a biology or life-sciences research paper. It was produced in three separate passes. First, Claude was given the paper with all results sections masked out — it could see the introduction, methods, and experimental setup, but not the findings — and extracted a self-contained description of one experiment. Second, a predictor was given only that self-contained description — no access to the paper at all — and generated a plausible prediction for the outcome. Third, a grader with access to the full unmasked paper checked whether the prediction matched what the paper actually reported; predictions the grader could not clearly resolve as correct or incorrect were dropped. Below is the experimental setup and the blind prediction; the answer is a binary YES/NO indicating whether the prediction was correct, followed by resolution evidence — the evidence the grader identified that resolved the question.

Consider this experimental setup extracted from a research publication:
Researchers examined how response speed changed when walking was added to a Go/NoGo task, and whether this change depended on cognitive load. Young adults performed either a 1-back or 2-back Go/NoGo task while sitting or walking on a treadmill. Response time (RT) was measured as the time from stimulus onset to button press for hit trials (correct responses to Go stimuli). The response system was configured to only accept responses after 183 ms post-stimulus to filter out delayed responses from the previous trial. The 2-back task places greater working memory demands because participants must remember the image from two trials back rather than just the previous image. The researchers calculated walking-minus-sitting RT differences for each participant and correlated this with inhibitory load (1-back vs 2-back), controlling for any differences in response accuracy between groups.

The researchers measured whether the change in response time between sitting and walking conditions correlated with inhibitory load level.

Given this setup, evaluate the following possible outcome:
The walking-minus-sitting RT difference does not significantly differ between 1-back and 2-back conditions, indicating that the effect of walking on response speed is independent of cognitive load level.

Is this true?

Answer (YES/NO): YES